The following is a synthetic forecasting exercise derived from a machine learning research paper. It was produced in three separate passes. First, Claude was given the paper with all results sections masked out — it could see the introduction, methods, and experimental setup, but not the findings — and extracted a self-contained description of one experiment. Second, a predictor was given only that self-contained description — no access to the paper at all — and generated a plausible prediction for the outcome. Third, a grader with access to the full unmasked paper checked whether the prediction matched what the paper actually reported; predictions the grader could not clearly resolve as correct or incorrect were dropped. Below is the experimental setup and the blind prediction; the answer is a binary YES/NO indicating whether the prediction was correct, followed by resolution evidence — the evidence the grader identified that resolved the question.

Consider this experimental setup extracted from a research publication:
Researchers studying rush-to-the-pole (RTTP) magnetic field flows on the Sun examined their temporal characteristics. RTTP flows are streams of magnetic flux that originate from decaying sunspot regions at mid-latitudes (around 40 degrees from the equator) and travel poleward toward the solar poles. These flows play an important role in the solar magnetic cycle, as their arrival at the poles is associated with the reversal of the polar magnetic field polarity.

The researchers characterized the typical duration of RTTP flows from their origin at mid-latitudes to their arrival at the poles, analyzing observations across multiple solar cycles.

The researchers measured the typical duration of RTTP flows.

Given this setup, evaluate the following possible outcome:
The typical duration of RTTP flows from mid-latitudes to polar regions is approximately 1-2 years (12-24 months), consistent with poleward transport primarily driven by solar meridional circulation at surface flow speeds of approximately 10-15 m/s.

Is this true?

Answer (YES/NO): NO